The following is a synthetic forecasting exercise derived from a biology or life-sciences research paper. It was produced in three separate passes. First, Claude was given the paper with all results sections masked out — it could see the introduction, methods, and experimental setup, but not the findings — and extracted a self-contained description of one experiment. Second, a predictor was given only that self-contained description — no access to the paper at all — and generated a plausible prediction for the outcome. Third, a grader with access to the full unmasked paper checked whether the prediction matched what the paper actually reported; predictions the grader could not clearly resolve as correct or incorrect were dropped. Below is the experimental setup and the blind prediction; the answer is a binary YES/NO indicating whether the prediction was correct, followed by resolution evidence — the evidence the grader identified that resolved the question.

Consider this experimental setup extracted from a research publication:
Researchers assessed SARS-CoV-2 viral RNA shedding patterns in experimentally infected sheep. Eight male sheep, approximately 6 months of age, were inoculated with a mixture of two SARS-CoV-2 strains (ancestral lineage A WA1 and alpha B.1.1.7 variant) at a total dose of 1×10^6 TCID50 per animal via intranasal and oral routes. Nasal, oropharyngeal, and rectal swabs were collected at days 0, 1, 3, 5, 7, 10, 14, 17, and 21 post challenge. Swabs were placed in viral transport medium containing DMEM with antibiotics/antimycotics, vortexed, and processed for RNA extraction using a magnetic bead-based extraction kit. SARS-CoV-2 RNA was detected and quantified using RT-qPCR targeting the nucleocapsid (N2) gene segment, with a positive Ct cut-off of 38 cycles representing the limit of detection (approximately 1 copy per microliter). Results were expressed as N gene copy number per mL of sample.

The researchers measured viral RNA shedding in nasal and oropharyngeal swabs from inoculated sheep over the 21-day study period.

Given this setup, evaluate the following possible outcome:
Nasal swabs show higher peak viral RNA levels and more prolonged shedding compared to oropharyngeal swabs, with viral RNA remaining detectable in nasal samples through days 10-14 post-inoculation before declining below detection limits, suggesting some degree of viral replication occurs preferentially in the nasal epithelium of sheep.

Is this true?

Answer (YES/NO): NO